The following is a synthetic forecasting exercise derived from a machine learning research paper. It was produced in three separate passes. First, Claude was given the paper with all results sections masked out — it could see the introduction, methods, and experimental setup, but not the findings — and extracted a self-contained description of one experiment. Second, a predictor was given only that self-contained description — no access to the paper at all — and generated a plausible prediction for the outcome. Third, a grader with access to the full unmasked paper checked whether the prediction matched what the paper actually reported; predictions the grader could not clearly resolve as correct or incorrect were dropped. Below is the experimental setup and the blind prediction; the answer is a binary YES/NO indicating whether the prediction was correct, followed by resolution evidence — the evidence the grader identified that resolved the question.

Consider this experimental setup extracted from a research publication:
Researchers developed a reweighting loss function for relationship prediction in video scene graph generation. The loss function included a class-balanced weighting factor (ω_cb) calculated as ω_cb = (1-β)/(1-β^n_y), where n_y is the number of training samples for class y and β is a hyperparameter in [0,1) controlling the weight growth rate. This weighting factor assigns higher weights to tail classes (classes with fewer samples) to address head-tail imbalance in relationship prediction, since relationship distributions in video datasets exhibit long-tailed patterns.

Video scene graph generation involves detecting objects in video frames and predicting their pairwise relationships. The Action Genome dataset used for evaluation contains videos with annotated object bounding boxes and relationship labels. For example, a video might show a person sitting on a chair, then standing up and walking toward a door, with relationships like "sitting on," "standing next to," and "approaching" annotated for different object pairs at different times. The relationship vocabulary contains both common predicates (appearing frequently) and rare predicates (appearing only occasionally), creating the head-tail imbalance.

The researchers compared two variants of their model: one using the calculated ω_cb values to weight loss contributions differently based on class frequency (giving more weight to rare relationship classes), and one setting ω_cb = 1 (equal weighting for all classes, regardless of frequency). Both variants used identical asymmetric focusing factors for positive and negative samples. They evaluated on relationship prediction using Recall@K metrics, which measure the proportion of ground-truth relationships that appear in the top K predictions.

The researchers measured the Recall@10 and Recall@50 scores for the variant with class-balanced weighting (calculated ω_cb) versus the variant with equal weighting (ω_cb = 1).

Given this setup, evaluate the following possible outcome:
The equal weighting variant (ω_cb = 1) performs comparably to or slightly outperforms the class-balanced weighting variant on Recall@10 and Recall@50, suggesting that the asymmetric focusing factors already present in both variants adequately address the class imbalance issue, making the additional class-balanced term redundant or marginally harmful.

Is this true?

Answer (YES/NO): YES